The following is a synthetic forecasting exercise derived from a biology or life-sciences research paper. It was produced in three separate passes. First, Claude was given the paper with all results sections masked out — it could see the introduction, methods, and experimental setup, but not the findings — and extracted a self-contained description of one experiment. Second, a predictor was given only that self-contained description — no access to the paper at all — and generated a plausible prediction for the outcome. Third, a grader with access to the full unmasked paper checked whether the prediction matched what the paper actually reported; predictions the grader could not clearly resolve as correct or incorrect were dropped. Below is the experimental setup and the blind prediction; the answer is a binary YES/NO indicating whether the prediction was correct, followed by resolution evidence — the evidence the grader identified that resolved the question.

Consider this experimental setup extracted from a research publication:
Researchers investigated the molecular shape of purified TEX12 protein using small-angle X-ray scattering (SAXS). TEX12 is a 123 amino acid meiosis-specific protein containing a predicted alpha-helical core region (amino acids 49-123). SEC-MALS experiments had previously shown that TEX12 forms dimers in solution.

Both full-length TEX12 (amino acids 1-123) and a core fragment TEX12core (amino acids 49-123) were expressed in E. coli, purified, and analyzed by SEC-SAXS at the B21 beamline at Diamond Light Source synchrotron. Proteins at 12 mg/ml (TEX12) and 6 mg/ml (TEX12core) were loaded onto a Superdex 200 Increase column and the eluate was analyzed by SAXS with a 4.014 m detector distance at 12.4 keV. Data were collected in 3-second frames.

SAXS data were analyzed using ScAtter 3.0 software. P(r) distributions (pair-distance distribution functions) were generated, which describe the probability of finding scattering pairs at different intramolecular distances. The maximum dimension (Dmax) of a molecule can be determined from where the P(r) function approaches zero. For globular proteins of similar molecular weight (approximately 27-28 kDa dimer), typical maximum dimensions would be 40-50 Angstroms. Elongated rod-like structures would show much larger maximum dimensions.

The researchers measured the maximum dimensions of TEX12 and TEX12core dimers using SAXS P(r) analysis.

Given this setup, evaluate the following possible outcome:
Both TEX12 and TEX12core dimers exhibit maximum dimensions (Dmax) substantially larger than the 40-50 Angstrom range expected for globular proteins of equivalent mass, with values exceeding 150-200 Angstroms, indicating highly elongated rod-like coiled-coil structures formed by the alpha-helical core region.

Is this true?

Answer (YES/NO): NO